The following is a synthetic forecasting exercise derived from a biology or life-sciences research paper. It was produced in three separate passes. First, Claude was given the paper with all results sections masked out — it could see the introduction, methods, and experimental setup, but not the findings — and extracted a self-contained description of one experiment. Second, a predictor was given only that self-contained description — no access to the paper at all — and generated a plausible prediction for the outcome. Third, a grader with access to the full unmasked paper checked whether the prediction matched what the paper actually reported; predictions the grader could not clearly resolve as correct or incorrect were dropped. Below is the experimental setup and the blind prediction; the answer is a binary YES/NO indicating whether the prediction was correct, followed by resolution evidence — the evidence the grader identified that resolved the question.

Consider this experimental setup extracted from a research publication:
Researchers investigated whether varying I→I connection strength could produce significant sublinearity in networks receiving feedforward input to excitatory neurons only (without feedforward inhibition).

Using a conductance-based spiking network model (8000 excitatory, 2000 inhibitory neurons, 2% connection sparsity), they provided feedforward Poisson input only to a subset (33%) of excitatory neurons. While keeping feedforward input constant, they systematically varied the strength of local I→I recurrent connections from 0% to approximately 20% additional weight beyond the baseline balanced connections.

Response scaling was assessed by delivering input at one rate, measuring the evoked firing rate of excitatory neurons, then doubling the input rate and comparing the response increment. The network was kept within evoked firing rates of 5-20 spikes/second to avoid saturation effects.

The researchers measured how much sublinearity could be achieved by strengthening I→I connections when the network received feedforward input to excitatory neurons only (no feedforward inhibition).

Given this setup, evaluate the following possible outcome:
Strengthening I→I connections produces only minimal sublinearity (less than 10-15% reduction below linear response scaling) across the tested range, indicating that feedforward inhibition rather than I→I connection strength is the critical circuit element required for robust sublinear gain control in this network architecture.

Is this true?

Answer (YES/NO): YES